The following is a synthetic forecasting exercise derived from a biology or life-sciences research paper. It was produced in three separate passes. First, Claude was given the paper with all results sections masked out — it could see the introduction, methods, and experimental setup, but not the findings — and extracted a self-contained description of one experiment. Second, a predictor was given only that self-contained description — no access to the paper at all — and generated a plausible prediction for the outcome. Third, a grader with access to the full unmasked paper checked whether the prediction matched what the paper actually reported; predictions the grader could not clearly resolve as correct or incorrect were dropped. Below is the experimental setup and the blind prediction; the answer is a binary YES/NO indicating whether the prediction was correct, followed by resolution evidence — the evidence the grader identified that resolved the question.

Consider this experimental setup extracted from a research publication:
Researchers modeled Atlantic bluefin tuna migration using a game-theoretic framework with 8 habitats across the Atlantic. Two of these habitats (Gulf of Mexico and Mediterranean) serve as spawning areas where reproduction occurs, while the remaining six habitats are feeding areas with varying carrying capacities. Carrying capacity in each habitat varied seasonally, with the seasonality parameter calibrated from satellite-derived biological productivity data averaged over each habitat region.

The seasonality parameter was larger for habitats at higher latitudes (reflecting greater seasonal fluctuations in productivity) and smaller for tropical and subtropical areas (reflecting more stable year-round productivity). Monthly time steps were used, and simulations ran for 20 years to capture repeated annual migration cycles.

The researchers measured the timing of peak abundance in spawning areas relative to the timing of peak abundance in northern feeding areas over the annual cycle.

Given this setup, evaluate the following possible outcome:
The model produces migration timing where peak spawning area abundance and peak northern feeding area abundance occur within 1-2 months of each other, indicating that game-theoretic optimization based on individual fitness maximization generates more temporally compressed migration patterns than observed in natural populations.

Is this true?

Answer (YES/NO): NO